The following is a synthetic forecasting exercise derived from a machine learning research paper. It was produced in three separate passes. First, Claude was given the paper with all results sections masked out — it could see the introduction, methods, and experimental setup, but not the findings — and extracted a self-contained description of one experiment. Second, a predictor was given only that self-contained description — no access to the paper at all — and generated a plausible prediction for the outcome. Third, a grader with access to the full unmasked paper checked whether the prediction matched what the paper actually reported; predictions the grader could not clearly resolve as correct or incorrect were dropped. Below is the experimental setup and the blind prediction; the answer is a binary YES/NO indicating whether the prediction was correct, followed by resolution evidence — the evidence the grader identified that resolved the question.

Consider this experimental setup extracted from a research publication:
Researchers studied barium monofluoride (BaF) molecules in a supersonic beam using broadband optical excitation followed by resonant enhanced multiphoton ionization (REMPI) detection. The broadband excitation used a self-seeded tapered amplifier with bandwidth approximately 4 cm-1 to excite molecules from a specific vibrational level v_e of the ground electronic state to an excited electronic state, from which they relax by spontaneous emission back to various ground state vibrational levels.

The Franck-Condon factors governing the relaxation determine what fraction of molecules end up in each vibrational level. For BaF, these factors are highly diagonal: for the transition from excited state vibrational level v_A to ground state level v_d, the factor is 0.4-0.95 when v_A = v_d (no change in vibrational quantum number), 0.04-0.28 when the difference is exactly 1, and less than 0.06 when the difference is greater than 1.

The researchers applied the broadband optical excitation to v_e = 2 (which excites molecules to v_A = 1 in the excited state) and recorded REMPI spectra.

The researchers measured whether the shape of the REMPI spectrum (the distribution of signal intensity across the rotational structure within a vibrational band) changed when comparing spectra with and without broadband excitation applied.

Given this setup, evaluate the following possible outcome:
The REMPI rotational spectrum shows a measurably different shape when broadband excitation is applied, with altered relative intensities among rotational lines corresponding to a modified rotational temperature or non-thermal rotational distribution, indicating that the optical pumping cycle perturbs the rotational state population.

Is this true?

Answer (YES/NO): NO